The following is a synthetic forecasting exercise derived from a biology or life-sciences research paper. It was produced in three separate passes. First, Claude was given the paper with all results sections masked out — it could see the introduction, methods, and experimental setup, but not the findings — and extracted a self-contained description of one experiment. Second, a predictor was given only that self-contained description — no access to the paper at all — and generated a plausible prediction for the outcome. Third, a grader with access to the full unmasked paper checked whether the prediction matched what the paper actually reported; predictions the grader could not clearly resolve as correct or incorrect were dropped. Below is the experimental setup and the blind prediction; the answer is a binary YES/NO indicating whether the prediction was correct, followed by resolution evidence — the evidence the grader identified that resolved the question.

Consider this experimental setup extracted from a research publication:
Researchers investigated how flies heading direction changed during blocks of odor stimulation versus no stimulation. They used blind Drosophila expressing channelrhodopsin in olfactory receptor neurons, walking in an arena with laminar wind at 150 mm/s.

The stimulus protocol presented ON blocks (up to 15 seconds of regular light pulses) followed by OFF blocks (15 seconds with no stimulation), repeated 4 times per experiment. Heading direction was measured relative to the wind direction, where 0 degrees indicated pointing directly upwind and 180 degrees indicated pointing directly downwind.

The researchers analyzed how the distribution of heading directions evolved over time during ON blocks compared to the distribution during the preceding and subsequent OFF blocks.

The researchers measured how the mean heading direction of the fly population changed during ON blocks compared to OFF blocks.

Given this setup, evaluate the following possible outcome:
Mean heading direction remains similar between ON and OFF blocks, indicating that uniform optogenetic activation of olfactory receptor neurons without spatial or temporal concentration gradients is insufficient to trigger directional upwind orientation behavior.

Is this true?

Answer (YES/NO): NO